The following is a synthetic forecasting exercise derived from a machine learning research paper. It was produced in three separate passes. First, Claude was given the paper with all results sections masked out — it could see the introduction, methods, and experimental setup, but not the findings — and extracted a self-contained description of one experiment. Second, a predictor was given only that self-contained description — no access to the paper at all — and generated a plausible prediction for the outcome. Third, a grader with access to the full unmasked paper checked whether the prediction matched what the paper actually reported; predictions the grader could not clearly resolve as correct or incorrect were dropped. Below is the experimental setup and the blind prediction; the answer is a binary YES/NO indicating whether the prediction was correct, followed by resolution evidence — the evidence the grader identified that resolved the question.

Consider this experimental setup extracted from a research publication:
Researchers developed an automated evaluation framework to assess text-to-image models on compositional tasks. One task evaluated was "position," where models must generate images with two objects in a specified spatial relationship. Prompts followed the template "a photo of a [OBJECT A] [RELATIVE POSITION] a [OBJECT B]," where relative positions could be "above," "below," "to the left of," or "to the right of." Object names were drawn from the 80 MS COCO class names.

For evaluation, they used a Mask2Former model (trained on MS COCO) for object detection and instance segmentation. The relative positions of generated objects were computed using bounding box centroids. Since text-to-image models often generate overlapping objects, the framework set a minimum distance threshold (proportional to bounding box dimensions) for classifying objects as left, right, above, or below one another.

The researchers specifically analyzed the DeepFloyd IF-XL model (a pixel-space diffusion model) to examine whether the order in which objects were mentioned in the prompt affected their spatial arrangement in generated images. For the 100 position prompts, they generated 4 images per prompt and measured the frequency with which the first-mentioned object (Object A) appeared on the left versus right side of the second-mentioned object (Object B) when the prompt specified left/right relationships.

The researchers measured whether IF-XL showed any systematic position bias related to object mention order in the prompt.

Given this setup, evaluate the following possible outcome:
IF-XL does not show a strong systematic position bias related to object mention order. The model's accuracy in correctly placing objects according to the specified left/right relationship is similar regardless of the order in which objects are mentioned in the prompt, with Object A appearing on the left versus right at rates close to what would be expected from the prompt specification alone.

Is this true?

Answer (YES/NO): NO